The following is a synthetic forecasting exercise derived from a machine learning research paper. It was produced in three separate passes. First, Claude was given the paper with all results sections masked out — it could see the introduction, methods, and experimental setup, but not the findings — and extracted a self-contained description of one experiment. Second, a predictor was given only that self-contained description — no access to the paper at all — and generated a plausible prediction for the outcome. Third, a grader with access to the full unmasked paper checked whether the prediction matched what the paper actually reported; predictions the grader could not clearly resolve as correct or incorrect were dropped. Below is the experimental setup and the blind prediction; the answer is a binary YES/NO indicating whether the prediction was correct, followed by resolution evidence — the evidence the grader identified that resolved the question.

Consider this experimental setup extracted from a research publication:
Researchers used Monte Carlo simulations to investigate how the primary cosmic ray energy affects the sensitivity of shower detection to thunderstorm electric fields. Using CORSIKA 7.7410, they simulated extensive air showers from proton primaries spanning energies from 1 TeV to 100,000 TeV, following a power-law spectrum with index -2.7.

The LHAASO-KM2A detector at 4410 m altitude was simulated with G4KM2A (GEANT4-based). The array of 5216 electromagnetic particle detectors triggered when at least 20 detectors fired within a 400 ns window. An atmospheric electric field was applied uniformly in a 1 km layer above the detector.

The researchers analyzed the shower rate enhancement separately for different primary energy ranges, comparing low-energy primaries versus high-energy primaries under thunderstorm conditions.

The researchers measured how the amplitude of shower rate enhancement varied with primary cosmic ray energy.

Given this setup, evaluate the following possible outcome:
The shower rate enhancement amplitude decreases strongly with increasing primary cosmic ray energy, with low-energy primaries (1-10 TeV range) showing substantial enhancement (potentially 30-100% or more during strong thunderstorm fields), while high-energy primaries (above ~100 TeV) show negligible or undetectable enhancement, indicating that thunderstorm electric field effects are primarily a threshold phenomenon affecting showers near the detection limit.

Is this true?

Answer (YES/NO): NO